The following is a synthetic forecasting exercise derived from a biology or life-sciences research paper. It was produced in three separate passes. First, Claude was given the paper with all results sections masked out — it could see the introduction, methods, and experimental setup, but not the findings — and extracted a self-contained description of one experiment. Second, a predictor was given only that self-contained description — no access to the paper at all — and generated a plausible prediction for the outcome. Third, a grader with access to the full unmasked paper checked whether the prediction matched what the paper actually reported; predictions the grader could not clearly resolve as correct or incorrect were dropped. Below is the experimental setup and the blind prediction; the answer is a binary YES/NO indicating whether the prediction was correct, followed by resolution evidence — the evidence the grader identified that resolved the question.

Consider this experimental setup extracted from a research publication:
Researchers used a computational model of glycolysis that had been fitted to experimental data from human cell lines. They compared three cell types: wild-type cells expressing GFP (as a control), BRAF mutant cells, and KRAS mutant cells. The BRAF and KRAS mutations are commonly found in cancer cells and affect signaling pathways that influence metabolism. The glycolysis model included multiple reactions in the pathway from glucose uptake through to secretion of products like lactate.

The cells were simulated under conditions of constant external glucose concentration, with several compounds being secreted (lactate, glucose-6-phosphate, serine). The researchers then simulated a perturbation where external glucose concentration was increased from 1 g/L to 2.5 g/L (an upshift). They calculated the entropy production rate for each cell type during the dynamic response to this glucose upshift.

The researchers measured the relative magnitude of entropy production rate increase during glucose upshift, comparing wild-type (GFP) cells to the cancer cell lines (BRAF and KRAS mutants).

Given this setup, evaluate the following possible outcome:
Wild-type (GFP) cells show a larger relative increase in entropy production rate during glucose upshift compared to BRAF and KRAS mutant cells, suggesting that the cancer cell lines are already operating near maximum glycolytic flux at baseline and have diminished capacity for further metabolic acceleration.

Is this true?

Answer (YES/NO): YES